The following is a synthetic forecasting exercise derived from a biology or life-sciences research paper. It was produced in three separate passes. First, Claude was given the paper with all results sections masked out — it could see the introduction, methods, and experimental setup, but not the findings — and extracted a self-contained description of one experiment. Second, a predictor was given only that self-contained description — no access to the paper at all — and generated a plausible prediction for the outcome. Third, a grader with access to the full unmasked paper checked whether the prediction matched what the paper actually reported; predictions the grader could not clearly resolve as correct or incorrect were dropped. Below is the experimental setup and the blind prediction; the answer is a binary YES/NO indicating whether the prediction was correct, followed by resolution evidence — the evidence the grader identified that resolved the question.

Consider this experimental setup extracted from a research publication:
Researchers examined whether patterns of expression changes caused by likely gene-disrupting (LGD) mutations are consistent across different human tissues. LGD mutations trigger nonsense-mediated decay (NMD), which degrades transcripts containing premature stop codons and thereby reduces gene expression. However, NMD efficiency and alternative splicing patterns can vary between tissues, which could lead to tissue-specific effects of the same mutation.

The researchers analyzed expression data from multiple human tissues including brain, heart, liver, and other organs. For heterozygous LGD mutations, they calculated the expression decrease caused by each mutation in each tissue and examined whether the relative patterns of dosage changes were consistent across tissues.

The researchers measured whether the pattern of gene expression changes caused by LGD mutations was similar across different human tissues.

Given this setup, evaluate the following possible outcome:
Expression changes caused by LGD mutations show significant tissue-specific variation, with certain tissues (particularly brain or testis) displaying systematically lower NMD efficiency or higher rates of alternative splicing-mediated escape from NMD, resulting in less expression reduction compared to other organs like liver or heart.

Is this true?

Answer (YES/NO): NO